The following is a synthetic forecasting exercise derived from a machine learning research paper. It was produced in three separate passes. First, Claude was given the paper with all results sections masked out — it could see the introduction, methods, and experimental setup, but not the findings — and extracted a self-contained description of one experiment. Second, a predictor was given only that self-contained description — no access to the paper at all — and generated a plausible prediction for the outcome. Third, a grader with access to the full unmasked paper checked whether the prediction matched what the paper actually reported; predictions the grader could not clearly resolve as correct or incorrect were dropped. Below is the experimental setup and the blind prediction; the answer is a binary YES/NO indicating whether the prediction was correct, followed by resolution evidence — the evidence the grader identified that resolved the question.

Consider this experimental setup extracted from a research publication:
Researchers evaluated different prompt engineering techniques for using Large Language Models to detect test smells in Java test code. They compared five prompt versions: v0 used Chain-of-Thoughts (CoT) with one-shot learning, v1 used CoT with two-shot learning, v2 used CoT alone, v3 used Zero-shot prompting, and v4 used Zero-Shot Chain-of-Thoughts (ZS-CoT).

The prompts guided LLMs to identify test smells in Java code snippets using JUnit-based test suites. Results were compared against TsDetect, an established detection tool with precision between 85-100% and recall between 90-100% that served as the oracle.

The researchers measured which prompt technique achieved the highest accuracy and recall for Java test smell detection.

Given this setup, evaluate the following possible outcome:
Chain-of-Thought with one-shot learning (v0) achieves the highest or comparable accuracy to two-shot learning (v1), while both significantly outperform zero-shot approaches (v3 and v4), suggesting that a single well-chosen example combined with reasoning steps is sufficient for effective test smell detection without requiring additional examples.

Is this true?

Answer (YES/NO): NO